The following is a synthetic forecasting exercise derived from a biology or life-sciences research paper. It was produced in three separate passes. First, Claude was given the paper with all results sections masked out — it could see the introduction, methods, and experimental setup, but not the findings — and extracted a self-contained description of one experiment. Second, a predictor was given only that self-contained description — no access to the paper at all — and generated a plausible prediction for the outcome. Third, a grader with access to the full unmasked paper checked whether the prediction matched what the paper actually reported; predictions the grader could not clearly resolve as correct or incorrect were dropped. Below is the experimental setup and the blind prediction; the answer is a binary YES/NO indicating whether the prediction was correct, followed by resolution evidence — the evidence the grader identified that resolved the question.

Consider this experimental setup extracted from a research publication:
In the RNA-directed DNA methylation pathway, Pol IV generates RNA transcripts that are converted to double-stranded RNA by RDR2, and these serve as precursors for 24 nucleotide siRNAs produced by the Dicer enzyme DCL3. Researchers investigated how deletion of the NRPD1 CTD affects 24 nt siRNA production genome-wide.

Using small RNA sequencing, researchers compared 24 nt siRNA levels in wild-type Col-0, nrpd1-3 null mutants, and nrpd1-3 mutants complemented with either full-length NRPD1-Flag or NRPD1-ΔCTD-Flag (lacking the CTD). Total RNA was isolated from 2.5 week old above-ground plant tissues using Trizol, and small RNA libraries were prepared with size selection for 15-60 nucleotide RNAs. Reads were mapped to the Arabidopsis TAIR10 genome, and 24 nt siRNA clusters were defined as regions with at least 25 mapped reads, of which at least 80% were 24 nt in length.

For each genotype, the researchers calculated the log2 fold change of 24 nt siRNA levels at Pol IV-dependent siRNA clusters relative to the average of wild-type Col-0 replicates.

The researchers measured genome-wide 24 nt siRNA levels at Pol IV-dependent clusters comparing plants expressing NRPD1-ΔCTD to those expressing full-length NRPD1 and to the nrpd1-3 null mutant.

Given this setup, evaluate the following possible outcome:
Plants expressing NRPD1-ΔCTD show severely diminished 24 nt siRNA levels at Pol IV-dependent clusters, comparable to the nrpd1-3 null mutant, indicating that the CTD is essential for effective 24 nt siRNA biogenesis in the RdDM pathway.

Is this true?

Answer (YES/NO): NO